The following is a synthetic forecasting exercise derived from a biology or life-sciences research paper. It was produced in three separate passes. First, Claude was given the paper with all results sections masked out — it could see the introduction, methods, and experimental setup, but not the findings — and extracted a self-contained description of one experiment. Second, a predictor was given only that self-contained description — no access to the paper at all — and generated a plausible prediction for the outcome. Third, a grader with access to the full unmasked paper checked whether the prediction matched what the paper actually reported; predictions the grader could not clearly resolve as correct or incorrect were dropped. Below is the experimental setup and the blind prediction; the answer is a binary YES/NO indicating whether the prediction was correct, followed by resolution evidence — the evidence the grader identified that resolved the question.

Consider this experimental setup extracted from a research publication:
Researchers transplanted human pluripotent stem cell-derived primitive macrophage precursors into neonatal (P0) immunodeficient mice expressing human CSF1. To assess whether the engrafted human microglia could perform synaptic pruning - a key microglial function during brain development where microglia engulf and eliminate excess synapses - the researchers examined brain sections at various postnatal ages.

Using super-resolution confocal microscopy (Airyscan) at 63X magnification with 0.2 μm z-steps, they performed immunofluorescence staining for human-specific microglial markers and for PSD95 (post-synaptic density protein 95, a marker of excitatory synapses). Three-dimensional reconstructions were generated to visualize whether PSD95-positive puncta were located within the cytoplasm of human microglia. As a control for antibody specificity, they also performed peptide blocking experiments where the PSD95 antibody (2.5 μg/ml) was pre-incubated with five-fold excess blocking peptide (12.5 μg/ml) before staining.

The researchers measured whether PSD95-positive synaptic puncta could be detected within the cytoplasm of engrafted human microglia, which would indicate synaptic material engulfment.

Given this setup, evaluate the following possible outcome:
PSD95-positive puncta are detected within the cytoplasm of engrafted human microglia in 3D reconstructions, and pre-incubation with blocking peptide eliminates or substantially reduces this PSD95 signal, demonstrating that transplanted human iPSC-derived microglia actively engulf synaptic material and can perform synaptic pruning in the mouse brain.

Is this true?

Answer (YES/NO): YES